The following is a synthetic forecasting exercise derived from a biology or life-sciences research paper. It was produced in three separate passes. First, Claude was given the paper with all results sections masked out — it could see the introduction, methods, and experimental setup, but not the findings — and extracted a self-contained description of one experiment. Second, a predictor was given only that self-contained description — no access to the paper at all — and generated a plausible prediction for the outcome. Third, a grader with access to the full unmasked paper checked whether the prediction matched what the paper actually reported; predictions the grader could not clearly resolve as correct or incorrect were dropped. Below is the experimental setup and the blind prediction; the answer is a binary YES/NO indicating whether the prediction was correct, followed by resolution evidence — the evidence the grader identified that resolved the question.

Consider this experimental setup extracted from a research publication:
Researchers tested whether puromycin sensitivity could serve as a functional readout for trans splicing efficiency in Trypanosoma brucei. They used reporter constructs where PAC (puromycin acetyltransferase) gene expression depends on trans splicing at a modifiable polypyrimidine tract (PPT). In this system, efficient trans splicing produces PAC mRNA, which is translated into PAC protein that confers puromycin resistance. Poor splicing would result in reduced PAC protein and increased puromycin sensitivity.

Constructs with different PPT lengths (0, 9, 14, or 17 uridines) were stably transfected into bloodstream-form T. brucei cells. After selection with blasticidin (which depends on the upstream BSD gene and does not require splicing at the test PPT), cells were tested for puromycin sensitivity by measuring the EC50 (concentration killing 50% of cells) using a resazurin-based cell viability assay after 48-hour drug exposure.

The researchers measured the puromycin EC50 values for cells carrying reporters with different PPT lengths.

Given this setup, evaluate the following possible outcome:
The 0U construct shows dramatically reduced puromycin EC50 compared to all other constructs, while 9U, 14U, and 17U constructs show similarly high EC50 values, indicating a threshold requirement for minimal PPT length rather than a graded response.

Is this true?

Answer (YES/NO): YES